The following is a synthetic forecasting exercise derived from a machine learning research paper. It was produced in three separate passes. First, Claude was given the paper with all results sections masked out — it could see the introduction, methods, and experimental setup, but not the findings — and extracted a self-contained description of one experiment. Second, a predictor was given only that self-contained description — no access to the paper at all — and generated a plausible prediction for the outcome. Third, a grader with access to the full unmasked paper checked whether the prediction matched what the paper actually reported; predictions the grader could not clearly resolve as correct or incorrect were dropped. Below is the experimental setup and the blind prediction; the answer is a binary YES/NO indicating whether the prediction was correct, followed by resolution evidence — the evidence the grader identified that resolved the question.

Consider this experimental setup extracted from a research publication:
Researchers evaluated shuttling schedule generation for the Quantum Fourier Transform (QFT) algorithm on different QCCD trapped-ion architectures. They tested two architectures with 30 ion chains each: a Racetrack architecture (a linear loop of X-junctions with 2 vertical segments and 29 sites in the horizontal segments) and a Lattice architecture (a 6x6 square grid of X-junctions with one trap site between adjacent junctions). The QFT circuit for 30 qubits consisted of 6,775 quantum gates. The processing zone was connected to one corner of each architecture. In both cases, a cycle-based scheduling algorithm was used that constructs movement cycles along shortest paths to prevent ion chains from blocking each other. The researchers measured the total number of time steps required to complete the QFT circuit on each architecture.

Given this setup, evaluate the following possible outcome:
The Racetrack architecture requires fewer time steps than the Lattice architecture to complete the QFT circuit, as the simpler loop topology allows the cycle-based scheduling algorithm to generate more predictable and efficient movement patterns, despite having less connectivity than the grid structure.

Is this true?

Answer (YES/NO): NO